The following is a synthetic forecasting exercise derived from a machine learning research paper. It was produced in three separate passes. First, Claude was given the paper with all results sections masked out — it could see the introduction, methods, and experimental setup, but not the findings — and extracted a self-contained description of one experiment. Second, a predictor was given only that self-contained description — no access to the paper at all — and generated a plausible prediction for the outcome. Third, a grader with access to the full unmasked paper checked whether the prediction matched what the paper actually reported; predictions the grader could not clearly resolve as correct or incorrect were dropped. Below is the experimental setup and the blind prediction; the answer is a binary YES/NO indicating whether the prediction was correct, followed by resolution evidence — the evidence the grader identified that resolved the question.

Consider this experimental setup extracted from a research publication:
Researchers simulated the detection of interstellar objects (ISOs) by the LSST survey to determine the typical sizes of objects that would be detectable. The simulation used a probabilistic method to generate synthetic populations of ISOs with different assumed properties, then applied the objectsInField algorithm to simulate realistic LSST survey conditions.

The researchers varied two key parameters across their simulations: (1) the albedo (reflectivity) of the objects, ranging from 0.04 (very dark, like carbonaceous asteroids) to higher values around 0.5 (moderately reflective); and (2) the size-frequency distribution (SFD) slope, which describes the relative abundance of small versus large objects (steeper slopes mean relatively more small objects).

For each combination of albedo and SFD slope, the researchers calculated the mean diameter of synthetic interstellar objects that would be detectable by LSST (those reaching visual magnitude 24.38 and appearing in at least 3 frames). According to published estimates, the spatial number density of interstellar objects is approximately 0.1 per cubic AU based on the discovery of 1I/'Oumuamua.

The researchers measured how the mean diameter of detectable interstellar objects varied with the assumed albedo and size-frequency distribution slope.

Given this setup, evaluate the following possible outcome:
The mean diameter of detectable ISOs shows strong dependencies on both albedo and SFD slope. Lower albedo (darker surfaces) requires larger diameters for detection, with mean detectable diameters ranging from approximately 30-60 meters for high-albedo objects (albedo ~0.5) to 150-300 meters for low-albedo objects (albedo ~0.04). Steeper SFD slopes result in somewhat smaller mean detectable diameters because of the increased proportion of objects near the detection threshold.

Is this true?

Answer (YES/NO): NO